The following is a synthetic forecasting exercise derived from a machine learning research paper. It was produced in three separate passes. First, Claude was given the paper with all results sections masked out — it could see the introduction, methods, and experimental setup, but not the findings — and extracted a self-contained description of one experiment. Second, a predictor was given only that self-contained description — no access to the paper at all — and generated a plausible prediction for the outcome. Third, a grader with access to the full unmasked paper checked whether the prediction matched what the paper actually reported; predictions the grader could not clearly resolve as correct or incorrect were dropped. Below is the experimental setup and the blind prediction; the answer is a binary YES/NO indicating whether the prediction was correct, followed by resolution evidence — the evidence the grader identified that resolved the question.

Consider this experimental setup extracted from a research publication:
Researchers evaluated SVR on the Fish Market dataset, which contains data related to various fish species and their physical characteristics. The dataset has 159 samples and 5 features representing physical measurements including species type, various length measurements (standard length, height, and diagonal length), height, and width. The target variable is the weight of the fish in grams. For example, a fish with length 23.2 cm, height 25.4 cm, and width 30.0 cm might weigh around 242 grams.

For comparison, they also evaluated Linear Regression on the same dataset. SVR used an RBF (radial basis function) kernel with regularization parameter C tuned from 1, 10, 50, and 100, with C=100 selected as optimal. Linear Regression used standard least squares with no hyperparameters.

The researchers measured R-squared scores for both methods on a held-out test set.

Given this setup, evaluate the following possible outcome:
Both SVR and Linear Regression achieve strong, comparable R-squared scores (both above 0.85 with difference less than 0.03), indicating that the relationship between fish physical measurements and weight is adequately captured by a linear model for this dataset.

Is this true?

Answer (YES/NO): NO